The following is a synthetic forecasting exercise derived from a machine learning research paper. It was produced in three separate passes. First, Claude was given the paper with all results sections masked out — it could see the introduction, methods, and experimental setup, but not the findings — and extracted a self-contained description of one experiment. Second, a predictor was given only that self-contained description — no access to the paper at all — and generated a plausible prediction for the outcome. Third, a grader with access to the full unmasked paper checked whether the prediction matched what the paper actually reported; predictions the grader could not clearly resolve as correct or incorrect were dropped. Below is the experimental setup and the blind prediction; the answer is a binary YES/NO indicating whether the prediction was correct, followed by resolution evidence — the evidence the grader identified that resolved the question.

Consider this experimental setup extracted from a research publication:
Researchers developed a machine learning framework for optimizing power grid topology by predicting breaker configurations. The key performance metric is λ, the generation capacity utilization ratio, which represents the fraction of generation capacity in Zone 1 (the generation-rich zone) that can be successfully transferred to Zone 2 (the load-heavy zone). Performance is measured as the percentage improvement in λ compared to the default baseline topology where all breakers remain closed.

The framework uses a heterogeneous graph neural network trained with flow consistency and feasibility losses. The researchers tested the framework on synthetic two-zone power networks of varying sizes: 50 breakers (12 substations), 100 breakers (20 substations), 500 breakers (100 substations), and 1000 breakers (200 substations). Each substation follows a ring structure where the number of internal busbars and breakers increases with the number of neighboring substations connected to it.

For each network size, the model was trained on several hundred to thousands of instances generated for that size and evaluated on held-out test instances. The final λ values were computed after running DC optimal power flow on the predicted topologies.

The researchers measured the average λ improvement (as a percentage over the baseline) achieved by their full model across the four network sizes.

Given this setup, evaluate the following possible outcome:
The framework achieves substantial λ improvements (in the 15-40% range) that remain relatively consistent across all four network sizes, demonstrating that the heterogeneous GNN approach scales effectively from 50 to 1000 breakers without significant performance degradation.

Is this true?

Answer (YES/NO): YES